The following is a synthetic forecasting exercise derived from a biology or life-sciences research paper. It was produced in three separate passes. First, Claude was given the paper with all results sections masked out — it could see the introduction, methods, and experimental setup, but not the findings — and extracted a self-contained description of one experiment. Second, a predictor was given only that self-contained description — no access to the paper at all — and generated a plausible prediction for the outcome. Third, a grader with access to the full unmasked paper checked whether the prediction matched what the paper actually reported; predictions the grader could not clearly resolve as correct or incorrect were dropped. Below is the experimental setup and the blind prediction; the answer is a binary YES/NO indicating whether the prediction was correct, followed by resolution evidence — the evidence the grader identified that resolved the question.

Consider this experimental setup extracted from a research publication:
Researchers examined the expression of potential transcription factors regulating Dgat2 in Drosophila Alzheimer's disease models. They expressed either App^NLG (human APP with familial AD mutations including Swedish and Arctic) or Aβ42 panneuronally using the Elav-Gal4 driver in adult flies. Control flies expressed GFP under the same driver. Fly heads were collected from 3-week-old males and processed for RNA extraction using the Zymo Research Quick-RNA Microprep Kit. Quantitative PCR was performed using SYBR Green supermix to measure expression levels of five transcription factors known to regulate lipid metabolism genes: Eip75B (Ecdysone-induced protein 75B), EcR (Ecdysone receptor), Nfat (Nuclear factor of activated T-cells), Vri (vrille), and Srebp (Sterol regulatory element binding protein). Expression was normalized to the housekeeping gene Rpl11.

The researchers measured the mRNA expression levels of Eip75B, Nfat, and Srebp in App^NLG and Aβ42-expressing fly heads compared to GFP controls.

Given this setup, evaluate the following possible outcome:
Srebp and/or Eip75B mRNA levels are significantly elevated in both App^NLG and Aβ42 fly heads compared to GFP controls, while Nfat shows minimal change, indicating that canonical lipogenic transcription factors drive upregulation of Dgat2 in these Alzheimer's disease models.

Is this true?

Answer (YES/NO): NO